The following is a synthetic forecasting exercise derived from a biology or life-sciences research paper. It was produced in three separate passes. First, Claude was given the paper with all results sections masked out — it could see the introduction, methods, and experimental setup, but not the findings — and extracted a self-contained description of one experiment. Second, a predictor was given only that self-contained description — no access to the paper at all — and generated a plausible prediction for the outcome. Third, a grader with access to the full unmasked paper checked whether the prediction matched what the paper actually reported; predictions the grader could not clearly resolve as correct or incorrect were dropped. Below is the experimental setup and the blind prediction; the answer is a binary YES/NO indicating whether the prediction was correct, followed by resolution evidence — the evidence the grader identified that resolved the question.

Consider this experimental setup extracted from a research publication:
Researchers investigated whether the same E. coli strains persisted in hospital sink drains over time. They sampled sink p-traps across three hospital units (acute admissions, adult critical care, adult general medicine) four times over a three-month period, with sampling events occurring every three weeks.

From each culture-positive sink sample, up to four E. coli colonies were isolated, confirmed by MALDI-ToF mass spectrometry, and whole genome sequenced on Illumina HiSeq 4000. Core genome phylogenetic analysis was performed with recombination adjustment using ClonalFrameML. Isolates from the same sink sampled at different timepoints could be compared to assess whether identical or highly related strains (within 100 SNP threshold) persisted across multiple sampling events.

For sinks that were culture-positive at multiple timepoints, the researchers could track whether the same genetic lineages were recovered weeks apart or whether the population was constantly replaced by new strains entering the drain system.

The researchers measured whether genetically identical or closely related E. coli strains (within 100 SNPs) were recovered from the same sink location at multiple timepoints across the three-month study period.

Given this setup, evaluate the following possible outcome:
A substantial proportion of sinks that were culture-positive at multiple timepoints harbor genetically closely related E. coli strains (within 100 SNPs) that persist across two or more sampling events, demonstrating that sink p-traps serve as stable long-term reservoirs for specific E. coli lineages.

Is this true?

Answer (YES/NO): YES